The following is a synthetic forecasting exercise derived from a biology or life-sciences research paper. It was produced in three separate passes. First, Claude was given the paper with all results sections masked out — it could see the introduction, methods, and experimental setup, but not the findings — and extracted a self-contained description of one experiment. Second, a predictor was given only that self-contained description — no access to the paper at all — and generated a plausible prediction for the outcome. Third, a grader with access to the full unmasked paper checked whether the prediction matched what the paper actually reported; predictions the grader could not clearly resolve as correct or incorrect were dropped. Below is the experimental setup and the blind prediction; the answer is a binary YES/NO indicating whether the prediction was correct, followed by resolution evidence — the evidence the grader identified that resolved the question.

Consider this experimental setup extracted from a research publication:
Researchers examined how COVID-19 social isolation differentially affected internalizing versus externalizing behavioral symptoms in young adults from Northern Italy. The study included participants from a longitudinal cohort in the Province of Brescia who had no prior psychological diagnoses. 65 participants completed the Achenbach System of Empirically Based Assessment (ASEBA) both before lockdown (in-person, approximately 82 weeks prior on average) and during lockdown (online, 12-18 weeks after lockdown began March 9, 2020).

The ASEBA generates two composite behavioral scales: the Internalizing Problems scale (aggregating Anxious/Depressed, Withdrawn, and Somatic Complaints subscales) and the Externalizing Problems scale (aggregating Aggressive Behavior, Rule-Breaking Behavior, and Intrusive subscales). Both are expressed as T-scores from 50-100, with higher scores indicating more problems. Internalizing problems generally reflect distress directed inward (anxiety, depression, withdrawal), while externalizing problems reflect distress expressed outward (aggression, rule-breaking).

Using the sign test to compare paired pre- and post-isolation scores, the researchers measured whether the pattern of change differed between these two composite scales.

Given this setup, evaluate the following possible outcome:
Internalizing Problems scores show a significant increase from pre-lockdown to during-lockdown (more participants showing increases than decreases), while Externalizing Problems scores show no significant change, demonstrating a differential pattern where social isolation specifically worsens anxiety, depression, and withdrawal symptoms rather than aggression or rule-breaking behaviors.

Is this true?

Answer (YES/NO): NO